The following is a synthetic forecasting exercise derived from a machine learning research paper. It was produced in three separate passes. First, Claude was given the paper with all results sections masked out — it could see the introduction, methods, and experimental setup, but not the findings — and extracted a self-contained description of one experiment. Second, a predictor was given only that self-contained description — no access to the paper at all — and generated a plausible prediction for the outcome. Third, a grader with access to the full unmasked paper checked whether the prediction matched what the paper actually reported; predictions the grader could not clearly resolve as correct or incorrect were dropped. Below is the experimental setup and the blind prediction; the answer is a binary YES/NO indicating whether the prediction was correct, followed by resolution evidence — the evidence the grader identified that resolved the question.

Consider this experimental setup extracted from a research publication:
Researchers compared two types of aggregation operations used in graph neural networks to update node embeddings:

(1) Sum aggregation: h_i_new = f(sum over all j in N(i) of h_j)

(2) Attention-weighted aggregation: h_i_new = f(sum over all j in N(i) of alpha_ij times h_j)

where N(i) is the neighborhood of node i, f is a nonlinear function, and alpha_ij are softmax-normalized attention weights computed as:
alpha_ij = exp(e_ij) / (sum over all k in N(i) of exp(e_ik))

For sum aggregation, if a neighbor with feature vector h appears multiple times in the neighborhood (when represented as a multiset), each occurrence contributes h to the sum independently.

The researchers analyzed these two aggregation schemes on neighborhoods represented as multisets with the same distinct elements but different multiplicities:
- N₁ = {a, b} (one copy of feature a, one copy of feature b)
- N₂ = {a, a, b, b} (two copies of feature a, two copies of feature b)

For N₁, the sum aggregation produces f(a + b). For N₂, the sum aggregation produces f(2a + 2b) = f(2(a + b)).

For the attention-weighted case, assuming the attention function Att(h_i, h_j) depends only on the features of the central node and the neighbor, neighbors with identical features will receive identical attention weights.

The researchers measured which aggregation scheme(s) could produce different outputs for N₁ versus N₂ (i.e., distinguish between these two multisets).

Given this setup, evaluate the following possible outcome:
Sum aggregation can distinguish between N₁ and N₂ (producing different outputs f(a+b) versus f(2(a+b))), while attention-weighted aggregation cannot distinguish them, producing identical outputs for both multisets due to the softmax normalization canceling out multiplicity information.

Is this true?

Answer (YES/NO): YES